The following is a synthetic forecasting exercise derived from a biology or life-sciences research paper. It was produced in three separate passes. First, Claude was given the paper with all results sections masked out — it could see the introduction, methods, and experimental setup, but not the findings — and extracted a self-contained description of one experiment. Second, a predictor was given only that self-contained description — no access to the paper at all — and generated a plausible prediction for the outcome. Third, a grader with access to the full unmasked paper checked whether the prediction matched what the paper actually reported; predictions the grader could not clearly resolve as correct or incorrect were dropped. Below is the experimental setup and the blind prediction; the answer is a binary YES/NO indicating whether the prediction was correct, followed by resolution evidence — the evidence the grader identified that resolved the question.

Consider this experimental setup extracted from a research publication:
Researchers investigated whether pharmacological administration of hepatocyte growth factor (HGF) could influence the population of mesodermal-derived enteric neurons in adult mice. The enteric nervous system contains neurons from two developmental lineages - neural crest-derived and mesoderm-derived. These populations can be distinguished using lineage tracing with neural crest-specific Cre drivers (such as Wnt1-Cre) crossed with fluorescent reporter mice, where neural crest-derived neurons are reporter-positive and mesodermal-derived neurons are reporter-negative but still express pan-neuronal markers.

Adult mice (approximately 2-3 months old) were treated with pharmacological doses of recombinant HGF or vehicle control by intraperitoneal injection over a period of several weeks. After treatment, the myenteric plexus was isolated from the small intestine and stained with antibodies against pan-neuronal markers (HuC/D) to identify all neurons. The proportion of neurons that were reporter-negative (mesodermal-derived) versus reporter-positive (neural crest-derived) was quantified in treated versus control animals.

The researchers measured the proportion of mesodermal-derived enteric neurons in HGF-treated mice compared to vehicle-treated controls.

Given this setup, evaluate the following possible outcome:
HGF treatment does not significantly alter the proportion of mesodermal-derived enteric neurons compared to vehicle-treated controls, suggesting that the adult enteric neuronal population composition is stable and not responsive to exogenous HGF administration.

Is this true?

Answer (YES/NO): NO